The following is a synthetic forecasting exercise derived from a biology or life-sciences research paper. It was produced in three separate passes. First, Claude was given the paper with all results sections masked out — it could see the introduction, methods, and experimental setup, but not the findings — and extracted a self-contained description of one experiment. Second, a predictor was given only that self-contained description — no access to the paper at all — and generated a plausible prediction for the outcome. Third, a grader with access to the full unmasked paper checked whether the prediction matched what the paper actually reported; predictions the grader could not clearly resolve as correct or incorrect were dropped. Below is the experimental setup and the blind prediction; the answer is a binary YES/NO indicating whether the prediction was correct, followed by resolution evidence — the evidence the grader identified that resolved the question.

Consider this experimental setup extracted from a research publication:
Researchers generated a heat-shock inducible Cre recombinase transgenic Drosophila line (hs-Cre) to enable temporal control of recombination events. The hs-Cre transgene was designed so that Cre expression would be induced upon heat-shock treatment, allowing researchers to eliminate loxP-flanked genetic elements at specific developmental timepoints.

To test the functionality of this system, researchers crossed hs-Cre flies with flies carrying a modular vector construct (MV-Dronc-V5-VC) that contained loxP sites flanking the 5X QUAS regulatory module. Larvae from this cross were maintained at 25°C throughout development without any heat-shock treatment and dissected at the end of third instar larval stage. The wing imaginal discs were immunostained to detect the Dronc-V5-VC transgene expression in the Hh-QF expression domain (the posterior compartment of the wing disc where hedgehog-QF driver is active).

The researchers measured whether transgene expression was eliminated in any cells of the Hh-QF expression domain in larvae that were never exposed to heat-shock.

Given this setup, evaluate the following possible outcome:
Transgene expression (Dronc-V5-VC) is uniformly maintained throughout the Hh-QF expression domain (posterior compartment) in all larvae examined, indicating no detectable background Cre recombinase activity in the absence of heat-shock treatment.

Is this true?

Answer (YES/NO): NO